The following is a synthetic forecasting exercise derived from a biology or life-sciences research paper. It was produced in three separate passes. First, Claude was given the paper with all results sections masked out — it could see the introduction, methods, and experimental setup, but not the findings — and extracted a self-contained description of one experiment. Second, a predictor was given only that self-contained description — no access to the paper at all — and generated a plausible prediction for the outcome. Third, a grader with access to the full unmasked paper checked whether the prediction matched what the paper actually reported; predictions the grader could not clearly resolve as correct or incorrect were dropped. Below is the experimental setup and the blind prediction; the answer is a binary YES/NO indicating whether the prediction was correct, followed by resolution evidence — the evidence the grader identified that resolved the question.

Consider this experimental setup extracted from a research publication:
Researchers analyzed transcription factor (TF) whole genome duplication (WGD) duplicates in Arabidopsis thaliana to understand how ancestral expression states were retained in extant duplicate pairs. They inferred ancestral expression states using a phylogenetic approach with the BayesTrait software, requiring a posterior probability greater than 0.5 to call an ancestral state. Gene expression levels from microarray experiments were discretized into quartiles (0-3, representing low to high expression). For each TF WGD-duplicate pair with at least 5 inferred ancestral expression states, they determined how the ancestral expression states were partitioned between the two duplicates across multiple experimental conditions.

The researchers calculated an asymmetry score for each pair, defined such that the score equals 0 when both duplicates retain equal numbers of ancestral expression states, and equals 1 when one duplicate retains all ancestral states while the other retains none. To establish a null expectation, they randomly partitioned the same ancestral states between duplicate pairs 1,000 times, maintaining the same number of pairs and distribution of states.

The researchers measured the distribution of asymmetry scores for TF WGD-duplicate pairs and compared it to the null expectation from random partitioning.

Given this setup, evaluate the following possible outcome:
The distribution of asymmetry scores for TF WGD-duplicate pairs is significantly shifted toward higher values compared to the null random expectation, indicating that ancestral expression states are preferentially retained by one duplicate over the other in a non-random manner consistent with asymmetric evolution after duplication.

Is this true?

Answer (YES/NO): YES